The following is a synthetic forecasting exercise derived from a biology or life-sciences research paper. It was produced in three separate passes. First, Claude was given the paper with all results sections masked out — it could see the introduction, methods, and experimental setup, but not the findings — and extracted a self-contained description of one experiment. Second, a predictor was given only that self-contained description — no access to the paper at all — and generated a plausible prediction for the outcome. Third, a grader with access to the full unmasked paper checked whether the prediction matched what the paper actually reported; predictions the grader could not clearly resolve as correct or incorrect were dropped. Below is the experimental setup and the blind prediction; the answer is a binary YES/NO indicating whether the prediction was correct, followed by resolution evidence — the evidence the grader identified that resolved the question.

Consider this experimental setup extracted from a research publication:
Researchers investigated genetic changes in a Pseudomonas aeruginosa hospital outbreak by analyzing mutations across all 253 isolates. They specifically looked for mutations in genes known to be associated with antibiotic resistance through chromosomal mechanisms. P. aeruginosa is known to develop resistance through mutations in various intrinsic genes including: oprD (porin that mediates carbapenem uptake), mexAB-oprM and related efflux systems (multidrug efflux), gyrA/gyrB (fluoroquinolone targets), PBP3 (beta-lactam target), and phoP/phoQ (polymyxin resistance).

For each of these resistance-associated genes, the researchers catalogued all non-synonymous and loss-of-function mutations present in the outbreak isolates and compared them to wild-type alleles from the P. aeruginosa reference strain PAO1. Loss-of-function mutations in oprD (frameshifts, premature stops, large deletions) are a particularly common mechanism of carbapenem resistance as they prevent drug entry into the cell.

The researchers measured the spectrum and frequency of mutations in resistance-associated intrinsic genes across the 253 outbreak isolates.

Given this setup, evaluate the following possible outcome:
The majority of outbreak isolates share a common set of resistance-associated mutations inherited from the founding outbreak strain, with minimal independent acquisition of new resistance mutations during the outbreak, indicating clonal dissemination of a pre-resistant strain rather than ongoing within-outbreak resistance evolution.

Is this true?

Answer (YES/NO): NO